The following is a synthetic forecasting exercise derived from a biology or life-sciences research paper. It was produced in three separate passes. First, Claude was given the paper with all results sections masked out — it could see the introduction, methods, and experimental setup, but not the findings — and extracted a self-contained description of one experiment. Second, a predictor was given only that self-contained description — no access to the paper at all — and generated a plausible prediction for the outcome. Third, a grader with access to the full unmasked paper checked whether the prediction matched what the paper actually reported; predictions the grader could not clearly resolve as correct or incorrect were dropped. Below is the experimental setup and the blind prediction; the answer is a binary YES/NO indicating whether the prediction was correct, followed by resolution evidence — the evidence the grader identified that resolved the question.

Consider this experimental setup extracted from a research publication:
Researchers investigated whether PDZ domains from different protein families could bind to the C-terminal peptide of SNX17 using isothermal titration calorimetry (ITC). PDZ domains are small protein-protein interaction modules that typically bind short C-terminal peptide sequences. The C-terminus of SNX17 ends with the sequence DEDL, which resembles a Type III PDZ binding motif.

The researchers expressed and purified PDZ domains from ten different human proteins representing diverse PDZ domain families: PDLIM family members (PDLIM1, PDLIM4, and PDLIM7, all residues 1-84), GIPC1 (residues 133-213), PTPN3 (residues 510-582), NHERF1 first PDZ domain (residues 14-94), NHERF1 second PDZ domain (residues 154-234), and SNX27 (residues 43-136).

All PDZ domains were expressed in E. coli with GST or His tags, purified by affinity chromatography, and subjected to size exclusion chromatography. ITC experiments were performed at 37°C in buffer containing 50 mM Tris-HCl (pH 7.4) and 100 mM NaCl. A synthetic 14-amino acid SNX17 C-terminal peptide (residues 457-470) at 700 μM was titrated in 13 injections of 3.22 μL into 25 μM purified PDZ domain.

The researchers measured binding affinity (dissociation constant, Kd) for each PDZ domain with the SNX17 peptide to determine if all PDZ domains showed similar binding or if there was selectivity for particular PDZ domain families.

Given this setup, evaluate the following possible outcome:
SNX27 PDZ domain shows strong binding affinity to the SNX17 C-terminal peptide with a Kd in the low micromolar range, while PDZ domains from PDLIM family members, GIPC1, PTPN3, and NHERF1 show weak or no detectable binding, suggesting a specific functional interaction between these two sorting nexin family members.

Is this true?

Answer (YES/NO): NO